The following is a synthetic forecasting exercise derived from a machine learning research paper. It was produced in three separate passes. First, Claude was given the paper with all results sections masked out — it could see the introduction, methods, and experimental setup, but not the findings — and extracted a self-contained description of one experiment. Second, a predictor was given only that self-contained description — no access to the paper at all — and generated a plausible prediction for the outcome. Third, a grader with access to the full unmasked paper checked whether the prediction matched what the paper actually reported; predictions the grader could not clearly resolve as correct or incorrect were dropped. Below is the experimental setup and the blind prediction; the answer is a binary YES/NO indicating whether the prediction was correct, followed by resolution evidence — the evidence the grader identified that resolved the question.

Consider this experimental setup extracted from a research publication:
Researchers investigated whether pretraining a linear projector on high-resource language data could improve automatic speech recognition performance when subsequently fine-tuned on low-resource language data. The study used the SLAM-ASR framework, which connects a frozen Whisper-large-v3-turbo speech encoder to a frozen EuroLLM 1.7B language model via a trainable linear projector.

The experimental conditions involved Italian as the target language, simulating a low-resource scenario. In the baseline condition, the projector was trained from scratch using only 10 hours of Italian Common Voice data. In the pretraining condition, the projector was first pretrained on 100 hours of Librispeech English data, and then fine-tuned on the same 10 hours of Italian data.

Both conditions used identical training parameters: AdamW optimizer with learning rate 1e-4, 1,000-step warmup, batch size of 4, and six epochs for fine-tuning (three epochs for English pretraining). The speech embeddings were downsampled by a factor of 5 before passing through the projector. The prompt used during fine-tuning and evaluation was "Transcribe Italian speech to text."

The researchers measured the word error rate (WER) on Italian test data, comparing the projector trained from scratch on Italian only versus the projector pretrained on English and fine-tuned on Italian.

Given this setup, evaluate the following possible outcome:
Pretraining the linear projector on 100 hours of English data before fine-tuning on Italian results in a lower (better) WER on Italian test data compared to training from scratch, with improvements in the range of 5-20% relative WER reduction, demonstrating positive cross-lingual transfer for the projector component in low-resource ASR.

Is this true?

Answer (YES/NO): NO